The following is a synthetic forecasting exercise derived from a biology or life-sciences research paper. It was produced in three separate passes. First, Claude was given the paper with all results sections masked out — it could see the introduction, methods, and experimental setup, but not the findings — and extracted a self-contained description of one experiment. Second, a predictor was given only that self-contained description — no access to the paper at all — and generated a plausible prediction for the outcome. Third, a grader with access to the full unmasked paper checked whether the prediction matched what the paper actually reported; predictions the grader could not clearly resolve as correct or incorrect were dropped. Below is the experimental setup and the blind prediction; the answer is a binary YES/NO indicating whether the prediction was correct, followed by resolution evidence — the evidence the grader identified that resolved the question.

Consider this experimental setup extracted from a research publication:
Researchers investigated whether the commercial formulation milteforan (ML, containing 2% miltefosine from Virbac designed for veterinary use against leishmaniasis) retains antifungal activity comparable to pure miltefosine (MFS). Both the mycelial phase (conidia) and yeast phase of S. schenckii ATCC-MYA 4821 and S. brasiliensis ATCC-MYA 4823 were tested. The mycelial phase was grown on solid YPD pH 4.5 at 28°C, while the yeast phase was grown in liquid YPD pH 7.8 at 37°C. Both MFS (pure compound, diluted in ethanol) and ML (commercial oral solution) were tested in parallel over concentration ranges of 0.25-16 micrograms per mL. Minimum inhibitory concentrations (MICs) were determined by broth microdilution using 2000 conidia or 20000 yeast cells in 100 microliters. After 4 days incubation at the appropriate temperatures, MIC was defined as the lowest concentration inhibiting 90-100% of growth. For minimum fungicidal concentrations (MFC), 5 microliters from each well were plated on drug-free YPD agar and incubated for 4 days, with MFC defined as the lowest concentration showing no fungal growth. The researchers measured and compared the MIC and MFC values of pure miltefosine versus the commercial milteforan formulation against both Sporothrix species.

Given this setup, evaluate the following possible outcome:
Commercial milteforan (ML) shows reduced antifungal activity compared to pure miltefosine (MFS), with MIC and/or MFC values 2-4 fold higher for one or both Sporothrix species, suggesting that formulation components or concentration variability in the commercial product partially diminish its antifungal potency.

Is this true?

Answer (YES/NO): NO